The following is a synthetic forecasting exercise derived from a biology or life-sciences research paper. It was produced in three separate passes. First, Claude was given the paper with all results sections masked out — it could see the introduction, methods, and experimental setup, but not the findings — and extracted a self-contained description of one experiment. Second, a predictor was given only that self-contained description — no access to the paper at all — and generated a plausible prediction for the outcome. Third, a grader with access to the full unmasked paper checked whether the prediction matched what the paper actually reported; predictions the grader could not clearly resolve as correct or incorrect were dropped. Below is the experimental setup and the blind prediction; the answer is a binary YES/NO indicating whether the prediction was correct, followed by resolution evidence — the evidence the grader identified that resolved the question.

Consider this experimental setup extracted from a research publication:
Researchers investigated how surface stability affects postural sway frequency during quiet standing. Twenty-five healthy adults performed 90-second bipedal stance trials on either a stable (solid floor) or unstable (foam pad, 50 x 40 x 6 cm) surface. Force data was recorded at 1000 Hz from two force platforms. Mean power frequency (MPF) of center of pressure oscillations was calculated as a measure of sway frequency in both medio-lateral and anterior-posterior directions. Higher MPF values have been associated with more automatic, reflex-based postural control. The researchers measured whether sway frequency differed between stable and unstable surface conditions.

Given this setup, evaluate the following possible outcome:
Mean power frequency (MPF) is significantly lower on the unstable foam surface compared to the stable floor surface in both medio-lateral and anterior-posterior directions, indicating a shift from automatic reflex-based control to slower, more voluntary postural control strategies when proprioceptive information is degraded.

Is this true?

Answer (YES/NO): NO